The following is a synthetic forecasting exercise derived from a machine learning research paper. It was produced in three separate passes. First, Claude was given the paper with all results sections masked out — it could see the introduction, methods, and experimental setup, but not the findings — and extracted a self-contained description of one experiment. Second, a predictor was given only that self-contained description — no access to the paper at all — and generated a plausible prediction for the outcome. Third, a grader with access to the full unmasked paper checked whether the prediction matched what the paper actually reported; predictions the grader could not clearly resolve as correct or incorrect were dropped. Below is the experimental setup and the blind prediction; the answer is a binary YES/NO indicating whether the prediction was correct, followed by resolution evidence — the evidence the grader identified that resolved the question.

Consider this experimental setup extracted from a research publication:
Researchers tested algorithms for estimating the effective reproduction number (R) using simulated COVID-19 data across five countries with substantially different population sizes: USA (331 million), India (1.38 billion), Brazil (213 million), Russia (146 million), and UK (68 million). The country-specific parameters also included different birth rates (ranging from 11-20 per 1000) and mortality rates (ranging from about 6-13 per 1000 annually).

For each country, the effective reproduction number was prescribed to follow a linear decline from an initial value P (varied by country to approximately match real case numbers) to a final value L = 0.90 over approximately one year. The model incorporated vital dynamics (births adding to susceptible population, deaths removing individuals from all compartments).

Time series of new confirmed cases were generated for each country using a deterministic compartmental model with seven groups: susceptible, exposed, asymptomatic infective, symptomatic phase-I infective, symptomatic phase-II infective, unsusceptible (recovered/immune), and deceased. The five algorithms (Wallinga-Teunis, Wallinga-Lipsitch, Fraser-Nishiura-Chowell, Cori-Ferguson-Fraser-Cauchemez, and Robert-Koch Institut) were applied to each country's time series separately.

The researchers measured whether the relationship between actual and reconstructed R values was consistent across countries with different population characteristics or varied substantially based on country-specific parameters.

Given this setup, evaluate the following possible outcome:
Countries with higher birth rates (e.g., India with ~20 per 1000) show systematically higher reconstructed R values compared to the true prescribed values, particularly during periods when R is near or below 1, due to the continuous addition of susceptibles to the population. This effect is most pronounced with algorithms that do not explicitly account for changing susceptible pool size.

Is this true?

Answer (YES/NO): NO